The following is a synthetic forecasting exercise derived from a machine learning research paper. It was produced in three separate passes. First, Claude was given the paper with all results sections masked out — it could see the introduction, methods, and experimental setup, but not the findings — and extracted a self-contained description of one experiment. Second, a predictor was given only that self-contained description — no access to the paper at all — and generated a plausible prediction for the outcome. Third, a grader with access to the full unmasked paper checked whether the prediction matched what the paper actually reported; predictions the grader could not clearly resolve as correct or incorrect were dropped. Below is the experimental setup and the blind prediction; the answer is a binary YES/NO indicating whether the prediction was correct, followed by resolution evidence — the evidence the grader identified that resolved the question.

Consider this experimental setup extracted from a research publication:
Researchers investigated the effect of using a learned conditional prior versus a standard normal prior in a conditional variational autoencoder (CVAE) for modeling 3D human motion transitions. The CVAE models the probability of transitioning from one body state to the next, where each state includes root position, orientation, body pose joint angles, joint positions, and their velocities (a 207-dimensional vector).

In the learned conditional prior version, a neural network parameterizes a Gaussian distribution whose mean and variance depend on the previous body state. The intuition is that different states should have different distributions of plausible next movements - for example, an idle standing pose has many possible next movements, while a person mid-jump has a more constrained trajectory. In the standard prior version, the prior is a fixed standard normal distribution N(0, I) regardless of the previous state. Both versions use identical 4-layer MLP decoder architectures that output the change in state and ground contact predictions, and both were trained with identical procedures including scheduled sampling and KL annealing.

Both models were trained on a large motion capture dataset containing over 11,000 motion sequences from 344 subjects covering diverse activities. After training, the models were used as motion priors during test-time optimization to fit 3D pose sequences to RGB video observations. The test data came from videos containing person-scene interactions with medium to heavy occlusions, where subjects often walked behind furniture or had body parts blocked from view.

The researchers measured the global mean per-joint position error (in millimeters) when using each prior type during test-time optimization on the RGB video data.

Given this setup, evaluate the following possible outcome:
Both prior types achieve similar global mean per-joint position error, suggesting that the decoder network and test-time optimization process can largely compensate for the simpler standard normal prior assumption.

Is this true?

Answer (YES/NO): NO